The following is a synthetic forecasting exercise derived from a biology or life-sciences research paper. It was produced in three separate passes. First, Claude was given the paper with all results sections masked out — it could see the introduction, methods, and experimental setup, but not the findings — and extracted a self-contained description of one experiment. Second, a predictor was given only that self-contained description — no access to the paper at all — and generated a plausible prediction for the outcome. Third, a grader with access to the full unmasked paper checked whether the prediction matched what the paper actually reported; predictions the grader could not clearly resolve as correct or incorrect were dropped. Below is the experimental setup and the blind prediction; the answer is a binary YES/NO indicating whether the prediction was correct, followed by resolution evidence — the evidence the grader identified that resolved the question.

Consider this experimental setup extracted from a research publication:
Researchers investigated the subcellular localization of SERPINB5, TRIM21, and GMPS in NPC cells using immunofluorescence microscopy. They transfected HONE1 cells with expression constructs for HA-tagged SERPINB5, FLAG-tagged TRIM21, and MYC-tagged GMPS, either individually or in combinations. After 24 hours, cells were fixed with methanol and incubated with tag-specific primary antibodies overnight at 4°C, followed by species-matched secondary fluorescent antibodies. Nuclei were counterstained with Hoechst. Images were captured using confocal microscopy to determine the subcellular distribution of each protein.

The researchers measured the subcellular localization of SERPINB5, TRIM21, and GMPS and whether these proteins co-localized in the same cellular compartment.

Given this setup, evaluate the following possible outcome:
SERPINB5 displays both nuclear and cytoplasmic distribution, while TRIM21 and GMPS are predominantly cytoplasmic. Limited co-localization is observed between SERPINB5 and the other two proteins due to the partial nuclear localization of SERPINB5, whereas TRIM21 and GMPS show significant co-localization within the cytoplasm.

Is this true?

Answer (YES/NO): NO